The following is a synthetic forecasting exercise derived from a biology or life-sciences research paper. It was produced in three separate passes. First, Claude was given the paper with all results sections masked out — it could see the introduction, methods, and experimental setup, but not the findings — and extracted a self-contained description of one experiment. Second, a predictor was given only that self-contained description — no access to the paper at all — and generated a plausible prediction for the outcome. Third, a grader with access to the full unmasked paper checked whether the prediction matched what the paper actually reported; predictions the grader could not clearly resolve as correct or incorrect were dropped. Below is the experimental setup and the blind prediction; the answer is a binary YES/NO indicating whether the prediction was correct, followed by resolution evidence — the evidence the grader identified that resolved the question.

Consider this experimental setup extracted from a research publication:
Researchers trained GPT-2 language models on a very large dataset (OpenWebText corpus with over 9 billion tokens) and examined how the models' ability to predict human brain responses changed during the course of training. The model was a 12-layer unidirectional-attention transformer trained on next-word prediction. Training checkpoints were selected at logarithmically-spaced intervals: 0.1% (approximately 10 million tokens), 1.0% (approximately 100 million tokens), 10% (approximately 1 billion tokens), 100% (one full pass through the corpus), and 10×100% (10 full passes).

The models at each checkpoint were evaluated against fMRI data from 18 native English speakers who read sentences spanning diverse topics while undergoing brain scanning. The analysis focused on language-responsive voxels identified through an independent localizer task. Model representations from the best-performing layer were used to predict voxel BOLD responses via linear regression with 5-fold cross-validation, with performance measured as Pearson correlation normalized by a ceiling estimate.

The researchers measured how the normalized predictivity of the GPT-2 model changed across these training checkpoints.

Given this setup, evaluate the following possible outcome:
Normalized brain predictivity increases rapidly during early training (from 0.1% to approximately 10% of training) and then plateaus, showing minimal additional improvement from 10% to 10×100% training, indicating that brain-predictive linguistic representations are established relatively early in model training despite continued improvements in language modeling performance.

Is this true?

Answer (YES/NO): YES